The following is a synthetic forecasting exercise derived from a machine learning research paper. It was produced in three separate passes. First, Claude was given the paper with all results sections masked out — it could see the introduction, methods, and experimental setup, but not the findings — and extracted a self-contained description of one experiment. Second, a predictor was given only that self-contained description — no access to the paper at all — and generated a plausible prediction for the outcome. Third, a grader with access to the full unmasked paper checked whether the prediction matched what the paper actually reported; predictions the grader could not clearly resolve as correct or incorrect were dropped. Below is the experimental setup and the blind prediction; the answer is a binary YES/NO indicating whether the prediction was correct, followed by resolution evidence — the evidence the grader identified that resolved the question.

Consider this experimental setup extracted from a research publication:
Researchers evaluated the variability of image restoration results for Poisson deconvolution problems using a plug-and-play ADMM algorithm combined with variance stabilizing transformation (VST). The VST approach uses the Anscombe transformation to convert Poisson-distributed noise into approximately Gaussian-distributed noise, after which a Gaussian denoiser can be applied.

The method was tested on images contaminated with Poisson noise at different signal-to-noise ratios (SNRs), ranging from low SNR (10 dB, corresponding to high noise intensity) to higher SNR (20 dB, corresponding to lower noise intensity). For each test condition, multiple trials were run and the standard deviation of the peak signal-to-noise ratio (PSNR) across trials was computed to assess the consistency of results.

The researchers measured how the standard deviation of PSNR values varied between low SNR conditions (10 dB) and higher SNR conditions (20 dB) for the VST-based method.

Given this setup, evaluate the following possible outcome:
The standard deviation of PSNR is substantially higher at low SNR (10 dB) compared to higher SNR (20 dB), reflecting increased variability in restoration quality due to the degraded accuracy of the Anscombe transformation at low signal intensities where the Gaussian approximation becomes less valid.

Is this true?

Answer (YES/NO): YES